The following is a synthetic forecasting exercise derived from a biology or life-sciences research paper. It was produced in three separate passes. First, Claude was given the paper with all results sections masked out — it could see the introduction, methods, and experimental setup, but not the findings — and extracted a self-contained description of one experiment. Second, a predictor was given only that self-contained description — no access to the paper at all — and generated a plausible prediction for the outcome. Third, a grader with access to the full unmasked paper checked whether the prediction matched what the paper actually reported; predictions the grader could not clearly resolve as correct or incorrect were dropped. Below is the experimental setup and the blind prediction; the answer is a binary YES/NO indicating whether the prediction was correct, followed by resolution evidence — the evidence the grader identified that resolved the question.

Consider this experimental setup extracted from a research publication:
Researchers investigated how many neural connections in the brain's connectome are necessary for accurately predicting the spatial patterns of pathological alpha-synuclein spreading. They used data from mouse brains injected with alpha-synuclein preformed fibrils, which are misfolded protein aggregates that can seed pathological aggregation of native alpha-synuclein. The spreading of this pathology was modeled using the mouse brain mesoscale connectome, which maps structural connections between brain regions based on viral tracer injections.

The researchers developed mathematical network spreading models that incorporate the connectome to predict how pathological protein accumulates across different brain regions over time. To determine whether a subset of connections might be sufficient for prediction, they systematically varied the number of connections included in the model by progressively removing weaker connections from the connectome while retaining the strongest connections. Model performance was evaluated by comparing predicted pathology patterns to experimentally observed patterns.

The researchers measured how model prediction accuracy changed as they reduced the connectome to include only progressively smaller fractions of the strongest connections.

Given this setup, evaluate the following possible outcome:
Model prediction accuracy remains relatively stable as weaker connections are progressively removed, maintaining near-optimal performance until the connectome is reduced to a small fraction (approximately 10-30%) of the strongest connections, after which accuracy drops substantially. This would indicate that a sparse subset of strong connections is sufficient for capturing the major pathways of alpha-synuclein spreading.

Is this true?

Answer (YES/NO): NO